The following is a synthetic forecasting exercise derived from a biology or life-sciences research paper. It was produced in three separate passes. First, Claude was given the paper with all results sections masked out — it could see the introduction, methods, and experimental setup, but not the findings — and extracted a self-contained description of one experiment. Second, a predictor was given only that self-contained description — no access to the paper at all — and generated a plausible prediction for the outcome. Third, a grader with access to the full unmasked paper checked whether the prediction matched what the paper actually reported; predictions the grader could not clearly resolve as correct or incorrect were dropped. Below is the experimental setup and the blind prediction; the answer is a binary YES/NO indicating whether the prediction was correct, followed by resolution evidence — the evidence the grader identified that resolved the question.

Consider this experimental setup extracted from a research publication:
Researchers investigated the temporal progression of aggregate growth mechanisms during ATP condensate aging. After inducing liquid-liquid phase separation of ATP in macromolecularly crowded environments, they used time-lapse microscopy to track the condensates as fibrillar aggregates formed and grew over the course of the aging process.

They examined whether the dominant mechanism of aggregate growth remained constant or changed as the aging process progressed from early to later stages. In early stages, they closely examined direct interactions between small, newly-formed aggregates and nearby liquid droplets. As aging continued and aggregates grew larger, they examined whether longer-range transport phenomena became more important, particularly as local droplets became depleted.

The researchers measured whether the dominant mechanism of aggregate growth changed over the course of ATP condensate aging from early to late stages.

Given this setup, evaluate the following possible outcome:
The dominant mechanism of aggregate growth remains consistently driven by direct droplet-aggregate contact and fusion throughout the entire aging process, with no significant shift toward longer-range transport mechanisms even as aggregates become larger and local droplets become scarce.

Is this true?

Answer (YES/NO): NO